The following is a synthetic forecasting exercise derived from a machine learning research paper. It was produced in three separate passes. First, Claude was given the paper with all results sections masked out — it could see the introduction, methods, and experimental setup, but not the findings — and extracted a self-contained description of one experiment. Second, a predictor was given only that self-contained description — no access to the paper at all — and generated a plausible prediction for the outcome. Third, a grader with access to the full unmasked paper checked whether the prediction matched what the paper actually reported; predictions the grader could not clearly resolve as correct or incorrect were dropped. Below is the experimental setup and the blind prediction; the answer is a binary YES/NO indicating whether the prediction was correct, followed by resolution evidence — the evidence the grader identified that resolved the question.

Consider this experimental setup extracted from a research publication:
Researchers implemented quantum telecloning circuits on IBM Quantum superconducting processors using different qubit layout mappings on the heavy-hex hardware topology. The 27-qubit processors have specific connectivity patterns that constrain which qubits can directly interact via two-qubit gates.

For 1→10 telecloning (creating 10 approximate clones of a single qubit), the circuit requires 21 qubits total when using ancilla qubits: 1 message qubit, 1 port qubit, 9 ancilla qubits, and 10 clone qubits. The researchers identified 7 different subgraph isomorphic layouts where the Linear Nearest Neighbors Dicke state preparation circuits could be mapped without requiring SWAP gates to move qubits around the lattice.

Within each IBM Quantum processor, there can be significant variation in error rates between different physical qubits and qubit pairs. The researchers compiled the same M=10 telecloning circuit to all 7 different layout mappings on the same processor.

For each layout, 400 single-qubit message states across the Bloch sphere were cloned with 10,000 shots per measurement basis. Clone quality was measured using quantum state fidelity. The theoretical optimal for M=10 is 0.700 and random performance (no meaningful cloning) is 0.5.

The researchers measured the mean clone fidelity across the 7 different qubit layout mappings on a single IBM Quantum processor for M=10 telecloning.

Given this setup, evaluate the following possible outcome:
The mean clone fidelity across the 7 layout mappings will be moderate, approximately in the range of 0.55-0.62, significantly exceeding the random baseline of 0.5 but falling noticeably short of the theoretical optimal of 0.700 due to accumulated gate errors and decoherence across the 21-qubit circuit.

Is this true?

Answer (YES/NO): NO